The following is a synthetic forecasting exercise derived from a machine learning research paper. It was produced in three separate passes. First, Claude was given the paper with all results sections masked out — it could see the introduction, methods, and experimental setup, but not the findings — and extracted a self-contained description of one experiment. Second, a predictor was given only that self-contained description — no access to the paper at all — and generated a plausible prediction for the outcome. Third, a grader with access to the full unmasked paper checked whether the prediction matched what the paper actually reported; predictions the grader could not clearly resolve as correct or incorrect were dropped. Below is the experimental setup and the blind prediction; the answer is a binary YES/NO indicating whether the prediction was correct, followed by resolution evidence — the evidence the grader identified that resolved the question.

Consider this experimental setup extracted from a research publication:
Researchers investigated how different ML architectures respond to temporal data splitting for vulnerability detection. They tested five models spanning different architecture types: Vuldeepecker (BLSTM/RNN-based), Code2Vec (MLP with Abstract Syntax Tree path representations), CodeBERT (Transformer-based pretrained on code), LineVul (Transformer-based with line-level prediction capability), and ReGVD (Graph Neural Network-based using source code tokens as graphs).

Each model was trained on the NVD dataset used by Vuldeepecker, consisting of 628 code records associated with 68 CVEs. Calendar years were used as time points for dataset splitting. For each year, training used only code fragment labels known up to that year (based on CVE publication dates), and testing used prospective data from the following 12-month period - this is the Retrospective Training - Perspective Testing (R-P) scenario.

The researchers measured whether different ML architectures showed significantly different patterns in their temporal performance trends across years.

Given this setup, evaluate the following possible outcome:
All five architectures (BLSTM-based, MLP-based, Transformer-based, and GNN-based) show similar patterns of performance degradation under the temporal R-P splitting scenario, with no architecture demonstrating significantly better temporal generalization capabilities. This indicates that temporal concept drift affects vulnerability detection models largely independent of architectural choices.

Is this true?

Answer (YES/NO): NO